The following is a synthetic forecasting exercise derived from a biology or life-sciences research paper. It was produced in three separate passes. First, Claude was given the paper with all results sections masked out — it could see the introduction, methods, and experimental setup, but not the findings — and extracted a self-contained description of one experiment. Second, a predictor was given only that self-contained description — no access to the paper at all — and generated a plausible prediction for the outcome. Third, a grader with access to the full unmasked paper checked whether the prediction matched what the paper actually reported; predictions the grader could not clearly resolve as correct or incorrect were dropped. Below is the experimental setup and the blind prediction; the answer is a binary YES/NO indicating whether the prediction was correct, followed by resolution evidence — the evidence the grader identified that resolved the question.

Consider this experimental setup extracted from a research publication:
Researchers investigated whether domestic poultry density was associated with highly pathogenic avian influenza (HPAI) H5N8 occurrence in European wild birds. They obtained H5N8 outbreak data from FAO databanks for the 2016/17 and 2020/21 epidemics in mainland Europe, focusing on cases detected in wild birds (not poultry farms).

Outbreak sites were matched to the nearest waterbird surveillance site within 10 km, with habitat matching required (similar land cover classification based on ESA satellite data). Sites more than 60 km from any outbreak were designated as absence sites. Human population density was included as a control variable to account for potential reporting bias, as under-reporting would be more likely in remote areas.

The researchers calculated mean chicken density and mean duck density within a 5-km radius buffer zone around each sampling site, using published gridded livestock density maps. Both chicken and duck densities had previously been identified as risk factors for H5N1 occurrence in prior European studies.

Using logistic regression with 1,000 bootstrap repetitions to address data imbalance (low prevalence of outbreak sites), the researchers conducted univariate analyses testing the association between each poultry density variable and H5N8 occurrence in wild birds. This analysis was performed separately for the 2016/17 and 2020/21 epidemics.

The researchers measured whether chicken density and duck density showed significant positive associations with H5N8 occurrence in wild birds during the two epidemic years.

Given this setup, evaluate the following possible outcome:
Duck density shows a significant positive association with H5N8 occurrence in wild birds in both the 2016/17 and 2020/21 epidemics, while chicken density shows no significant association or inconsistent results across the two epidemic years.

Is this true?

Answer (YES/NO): NO